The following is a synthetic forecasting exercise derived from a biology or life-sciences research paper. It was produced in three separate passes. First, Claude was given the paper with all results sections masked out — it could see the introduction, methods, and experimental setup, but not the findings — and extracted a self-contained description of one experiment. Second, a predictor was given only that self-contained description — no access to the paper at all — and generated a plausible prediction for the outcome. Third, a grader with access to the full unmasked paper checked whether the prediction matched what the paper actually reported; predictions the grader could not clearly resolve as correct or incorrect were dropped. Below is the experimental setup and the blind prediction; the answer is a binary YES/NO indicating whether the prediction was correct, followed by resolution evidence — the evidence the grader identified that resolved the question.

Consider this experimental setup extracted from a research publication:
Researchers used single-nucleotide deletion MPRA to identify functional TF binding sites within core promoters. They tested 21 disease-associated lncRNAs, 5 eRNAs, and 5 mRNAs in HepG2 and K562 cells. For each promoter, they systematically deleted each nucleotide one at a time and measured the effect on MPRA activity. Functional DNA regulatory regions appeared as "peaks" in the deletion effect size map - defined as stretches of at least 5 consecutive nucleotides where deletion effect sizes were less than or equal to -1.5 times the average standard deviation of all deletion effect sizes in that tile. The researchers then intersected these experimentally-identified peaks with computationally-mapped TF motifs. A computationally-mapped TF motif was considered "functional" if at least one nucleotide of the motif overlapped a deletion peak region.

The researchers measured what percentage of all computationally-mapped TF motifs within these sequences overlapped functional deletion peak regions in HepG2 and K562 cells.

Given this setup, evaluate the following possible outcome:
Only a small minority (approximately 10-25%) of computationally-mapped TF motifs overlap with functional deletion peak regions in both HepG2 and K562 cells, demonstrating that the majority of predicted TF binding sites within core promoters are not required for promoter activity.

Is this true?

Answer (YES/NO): NO